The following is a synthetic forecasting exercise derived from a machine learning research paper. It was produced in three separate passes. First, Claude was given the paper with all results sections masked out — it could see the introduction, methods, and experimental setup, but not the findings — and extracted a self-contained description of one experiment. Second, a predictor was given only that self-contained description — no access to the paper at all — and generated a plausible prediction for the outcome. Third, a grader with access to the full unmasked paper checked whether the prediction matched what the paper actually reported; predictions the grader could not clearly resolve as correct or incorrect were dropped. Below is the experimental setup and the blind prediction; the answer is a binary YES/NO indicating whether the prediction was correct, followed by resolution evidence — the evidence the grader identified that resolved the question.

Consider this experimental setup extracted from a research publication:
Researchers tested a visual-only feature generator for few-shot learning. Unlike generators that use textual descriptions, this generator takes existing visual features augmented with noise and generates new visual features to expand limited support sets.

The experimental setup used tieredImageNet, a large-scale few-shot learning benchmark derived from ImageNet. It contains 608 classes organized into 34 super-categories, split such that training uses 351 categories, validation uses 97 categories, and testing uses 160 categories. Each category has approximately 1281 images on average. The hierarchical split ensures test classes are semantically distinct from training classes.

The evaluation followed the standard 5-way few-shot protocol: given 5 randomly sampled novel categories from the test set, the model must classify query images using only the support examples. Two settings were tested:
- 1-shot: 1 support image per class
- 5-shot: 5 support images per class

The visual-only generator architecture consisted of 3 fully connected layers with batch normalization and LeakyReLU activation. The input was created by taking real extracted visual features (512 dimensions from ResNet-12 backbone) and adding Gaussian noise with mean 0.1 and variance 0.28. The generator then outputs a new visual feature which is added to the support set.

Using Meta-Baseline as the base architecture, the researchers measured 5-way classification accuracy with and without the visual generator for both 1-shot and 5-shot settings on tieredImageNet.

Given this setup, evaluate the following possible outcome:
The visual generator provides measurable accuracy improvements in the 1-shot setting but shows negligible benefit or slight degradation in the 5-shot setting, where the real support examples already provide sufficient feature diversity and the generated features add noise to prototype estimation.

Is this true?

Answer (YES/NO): YES